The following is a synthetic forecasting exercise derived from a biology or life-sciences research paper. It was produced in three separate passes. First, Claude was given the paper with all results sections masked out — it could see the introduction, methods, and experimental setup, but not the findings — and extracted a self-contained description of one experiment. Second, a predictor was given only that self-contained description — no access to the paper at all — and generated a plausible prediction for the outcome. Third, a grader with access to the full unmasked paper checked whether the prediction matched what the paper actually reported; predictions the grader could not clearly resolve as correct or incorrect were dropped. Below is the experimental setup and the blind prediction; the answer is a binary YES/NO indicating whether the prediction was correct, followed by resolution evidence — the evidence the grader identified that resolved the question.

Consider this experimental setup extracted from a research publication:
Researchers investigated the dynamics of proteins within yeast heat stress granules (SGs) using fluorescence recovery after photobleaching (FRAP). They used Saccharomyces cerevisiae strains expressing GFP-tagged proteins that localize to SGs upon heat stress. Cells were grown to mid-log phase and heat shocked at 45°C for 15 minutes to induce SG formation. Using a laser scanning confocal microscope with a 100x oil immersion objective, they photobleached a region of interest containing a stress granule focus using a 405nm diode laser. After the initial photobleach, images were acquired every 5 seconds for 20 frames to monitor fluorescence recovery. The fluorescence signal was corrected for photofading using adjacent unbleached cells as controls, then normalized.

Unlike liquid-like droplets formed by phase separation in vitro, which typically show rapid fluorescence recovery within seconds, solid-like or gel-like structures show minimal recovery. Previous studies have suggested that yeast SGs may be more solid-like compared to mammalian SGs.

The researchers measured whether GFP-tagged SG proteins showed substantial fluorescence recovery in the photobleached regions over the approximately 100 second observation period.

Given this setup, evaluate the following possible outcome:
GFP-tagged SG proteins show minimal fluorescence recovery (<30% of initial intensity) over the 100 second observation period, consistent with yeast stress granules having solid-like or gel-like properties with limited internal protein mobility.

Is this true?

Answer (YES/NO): YES